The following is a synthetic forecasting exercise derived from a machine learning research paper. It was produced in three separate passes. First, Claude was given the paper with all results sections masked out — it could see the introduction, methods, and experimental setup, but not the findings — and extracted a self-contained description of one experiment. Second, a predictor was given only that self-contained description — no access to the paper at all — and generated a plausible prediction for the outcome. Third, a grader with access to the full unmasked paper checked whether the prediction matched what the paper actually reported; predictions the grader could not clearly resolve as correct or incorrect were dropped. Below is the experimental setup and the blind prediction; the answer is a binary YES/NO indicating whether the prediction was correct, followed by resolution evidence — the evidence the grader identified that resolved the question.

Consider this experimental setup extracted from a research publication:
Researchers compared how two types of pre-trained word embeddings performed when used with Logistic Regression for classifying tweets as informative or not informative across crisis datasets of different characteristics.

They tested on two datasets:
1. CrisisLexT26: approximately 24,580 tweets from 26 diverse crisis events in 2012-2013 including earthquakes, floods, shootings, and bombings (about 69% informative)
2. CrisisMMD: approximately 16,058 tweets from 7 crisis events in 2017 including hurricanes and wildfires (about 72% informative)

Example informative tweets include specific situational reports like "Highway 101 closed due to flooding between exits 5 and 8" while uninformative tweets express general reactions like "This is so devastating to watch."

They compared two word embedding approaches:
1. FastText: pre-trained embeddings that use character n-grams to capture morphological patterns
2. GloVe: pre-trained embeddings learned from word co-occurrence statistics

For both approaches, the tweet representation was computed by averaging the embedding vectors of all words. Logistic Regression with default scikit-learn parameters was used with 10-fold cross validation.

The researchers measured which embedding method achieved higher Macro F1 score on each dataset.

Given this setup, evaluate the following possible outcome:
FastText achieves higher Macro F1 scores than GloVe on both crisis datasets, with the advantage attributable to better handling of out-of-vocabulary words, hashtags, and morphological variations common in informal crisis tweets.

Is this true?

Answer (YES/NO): NO